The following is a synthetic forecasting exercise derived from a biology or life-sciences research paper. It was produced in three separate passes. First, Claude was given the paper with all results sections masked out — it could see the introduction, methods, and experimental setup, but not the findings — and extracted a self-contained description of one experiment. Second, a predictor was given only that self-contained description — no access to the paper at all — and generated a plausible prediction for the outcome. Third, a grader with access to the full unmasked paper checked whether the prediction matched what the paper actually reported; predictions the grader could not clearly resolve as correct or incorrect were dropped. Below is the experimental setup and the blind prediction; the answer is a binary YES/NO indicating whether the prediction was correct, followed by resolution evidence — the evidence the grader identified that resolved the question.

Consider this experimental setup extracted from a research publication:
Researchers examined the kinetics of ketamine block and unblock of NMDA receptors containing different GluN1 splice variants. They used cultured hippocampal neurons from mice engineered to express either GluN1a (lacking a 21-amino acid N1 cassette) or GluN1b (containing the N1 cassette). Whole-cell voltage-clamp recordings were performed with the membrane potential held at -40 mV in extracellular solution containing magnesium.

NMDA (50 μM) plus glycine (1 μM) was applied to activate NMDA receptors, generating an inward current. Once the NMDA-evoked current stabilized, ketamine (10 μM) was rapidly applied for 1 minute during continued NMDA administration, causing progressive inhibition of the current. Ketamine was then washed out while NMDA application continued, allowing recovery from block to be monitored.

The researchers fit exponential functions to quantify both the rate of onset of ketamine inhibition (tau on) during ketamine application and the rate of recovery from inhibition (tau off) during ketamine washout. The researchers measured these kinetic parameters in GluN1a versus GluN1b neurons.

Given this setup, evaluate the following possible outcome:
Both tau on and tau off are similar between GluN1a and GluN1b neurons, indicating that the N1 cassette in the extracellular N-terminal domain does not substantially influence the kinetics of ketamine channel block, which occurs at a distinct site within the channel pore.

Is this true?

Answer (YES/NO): NO